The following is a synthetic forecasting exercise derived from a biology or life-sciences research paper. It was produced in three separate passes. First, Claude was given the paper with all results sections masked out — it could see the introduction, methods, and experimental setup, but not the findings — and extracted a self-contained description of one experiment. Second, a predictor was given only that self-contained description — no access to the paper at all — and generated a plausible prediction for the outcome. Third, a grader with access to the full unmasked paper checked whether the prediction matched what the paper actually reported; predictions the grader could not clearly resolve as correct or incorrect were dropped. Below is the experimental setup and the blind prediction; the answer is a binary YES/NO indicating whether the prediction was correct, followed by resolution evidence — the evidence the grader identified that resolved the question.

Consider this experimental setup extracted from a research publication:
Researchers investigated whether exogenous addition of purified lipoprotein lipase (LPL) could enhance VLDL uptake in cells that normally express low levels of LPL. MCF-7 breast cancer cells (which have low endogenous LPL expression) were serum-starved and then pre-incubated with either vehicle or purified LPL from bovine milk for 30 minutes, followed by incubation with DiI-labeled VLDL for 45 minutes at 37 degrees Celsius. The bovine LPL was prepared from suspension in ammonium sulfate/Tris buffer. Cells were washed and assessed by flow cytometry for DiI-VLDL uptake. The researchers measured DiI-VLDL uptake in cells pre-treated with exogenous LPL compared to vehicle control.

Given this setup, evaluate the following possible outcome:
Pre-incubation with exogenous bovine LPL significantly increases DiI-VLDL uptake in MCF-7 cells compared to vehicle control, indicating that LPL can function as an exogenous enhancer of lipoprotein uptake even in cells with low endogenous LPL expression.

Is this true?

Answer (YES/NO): YES